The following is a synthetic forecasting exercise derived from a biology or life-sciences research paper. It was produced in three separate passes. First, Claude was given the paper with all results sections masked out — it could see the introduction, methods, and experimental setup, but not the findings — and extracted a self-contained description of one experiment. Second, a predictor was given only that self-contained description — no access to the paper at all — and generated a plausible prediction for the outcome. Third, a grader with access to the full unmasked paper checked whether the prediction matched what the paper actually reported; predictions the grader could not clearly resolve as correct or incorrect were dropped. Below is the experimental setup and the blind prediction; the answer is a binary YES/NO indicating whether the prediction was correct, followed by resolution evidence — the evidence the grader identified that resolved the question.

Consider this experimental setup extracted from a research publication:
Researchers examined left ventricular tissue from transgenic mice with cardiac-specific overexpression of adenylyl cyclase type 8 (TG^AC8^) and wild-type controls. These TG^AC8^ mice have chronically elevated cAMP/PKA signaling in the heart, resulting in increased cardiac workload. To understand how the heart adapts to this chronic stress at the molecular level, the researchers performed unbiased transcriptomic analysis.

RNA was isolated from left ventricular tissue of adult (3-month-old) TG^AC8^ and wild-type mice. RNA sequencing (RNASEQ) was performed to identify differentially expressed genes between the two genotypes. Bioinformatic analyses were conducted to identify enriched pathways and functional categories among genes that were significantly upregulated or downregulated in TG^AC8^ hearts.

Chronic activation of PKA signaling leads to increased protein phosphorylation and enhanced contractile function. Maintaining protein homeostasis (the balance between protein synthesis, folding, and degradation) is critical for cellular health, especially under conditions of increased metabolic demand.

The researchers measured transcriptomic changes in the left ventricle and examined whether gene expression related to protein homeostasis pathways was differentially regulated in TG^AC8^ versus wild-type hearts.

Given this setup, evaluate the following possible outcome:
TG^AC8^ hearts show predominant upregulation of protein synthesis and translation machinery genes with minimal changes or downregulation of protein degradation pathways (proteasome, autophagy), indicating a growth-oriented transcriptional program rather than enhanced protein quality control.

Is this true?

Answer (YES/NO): NO